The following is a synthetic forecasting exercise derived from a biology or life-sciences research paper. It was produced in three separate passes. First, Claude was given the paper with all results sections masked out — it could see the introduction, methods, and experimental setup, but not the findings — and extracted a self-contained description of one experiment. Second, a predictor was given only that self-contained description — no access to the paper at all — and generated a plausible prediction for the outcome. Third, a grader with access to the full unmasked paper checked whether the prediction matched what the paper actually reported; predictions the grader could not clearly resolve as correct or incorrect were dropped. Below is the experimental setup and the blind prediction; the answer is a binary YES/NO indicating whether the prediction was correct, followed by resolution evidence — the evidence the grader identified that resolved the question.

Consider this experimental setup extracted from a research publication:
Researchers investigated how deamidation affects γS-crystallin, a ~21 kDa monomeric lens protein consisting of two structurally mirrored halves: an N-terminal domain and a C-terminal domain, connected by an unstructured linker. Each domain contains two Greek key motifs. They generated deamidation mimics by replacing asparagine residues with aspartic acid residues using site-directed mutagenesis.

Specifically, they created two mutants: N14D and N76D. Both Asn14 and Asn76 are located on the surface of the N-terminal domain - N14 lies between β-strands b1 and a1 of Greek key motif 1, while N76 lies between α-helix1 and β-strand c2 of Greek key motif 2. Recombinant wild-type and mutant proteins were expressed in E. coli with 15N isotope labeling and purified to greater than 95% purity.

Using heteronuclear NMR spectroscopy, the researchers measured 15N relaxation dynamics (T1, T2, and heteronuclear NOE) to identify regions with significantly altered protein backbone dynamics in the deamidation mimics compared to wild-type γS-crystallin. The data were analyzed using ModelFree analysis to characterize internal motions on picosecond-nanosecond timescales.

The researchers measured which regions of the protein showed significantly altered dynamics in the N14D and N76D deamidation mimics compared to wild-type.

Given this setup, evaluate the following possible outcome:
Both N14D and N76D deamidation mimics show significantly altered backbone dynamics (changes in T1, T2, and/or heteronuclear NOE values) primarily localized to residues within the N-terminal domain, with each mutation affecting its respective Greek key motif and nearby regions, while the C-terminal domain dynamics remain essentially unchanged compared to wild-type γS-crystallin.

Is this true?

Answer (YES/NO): NO